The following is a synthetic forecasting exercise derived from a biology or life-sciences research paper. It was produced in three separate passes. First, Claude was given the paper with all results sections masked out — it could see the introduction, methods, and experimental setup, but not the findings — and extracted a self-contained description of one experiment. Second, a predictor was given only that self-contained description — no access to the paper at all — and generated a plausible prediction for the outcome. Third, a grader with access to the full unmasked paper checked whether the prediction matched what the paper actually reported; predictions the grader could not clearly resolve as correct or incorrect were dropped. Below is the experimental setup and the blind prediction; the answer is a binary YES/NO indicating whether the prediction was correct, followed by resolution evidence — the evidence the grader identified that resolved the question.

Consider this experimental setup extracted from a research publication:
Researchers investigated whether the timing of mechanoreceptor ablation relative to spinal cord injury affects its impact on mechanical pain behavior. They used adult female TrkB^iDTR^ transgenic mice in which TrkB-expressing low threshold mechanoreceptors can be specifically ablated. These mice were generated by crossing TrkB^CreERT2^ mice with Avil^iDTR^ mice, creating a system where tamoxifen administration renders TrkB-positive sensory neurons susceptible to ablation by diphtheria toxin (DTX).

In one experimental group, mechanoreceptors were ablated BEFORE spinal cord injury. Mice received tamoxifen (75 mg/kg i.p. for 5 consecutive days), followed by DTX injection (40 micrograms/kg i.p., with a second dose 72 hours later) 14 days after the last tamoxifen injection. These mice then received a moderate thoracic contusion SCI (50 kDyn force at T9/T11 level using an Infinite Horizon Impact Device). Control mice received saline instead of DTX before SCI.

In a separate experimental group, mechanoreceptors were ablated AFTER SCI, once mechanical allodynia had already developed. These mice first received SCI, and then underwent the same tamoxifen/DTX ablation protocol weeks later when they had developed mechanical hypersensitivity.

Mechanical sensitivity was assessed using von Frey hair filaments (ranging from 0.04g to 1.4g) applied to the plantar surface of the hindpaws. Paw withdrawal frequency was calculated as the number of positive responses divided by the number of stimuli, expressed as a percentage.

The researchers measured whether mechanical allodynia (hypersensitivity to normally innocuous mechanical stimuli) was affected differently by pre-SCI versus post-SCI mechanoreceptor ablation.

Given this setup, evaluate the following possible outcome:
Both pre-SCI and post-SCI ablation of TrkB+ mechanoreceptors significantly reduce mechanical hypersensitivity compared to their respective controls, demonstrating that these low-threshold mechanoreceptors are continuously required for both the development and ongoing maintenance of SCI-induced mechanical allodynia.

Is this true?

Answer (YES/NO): NO